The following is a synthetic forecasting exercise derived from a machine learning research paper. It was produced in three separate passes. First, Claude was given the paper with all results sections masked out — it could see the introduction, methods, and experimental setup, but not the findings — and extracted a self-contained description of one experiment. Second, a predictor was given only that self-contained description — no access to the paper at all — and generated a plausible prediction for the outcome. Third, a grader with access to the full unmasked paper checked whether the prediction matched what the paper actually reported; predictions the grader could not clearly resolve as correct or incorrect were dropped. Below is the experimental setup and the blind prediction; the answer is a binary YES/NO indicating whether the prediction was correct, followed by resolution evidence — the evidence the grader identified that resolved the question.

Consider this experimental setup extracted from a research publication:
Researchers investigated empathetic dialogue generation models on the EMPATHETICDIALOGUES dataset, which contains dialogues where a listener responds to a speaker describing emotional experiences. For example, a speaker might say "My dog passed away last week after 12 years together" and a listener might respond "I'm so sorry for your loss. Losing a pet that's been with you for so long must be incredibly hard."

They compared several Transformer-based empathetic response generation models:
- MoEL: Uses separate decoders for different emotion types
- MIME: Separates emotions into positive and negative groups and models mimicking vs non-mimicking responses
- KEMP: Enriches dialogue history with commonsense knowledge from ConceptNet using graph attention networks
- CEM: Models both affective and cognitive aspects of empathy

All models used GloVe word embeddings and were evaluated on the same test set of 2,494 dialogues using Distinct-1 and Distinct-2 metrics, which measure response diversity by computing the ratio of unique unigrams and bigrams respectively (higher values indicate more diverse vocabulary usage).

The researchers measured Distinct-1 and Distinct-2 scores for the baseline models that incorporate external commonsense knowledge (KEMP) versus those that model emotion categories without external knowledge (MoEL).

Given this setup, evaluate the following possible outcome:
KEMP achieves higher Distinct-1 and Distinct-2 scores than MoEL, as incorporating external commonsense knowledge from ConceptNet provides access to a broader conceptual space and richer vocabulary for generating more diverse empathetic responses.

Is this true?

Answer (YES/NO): YES